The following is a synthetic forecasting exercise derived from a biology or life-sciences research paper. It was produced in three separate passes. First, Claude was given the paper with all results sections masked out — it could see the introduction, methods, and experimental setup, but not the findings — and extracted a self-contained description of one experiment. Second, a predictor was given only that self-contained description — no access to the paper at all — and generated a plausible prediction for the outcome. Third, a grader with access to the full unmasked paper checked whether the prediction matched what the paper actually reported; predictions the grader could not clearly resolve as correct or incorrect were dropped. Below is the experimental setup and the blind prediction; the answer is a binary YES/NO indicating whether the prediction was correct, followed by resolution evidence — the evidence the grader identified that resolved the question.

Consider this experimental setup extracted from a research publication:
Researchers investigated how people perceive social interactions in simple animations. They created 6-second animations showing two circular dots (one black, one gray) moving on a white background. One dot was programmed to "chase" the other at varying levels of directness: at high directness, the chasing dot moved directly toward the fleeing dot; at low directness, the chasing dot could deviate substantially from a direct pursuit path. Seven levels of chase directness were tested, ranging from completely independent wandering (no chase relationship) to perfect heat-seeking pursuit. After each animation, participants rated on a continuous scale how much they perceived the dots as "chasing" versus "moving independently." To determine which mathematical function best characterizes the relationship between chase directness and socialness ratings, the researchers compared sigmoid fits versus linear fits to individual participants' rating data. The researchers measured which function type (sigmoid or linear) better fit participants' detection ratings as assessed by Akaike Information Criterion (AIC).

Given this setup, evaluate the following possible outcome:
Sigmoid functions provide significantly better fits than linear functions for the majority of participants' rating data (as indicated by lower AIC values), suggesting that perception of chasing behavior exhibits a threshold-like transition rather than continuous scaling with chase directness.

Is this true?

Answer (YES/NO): YES